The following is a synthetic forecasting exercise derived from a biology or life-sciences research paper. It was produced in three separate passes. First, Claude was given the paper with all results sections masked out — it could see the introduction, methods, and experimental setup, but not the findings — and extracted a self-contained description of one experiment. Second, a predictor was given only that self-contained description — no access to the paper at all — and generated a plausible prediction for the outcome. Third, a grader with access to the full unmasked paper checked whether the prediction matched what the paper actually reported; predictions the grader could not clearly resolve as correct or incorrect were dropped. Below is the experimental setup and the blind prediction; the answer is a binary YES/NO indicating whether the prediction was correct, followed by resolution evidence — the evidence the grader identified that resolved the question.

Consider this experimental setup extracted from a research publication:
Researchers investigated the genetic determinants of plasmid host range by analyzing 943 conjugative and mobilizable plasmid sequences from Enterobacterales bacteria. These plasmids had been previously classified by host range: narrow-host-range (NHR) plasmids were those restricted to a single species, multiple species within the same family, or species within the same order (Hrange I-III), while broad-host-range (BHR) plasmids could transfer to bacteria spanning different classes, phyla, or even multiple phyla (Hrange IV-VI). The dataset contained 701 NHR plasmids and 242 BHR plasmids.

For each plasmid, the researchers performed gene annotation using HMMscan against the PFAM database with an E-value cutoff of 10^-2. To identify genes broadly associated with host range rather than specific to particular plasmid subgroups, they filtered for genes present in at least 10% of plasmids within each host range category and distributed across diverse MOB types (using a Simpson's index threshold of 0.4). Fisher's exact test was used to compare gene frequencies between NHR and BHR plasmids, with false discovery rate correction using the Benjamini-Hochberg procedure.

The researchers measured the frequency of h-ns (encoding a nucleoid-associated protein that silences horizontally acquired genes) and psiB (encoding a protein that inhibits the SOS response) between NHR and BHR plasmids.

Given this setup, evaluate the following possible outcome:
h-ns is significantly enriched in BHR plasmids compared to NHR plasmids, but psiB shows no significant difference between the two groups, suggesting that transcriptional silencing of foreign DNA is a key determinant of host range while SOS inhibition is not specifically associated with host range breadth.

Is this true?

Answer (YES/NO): NO